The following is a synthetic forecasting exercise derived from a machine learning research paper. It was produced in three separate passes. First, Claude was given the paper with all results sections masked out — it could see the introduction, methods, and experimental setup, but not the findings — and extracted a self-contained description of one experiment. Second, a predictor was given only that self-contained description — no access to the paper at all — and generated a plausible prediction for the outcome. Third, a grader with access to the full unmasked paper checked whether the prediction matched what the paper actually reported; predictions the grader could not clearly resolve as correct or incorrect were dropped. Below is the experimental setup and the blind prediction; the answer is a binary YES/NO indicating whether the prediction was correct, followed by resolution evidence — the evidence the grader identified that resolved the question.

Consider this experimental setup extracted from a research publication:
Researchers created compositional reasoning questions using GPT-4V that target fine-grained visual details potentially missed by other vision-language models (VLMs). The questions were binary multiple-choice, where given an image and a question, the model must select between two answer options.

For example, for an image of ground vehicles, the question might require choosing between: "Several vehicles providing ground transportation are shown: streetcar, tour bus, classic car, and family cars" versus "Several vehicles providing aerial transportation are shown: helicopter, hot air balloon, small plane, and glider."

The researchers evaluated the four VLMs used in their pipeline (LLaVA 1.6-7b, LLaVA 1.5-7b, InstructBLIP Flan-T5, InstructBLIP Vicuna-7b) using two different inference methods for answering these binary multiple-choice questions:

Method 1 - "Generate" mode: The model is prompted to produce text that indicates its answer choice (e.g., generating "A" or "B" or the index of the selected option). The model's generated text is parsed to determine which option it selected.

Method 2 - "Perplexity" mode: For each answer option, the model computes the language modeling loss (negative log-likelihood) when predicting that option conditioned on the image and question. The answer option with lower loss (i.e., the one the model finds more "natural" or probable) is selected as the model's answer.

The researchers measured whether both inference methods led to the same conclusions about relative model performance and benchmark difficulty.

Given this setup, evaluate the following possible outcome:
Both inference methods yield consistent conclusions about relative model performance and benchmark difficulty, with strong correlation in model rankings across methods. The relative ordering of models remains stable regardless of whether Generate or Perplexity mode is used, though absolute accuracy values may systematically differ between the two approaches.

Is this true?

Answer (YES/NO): YES